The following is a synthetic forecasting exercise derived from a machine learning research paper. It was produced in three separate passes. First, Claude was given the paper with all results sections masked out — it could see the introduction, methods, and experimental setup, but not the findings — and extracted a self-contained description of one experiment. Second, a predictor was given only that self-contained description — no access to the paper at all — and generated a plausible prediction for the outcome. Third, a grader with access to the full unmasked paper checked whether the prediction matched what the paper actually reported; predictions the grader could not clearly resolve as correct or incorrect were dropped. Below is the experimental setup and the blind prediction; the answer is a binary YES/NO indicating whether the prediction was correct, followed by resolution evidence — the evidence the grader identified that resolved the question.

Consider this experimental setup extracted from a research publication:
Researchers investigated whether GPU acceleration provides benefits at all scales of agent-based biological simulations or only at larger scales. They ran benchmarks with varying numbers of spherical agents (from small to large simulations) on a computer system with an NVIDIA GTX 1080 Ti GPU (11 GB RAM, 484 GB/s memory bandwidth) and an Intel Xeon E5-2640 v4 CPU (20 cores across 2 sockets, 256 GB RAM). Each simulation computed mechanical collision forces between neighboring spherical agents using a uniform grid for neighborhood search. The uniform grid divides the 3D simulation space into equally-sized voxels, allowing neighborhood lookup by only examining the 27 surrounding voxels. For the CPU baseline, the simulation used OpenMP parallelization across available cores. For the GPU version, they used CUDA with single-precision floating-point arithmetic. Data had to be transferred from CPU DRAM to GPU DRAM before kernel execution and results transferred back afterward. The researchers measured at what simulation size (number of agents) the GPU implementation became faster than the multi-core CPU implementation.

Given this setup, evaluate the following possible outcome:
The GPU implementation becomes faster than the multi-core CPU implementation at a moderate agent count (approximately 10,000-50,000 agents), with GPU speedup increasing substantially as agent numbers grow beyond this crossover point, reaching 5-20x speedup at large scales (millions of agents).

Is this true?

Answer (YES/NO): NO